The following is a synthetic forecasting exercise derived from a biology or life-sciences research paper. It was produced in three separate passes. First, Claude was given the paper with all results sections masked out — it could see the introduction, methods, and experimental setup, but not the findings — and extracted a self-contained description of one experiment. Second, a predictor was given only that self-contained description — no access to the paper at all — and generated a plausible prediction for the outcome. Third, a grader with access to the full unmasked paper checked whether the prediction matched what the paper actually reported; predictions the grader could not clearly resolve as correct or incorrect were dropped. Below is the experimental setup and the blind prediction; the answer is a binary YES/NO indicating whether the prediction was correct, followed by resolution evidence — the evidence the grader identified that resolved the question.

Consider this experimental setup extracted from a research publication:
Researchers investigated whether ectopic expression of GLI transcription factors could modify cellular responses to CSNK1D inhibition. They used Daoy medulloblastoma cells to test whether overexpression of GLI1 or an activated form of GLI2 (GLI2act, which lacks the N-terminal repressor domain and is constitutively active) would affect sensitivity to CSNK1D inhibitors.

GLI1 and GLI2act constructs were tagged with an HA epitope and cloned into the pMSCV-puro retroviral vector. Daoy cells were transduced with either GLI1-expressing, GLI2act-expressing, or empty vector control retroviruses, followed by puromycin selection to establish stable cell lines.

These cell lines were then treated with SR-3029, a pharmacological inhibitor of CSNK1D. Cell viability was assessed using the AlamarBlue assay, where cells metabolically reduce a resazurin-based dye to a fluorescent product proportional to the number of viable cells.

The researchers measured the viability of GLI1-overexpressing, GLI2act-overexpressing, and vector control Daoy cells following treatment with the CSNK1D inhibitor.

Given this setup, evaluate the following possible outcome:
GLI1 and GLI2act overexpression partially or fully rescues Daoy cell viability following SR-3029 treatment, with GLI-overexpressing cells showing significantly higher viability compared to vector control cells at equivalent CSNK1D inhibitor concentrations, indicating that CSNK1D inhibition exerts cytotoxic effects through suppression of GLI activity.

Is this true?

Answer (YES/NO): NO